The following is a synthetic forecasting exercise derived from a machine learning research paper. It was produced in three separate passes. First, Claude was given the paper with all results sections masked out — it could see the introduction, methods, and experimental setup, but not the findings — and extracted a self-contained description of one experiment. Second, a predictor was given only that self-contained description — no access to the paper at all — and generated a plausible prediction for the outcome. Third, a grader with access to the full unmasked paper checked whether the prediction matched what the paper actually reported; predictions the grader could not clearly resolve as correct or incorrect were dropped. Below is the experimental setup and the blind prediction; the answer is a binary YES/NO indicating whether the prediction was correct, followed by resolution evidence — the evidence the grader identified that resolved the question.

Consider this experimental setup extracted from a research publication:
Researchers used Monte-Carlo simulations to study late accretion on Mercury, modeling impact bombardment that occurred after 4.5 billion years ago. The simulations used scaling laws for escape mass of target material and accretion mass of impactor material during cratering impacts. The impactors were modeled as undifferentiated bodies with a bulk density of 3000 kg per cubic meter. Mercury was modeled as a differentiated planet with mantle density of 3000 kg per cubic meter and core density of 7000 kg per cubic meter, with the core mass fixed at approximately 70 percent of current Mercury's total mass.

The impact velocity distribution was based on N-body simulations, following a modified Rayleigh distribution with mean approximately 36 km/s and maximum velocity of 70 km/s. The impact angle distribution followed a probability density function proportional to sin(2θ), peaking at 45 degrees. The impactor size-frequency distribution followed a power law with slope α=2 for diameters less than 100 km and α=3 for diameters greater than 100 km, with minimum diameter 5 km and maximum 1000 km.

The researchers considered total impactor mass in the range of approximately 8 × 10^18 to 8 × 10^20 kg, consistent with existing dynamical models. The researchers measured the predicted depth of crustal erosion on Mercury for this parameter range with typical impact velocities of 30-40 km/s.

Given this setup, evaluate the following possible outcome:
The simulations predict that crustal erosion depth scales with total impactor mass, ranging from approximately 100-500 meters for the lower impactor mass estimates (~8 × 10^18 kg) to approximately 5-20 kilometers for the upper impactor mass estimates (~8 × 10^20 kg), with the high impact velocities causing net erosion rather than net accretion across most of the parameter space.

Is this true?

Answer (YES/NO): NO